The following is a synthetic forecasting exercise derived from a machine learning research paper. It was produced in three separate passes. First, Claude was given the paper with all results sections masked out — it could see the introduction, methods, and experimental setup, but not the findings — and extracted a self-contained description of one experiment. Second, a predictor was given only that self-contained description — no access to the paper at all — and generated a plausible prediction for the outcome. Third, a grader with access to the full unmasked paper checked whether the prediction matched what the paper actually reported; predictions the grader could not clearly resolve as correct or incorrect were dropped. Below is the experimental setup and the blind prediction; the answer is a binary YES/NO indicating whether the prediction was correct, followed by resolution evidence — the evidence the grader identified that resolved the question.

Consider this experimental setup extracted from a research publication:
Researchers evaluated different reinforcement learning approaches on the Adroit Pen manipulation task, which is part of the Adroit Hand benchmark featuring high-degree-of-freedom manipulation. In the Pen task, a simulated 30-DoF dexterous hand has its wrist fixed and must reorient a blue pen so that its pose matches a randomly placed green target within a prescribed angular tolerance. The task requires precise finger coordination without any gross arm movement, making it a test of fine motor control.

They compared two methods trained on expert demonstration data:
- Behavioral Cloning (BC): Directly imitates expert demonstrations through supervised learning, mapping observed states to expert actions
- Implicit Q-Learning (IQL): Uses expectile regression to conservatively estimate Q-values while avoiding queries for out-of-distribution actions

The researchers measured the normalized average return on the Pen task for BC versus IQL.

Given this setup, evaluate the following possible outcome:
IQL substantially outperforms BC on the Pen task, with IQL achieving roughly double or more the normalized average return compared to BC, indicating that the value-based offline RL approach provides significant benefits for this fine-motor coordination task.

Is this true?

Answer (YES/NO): NO